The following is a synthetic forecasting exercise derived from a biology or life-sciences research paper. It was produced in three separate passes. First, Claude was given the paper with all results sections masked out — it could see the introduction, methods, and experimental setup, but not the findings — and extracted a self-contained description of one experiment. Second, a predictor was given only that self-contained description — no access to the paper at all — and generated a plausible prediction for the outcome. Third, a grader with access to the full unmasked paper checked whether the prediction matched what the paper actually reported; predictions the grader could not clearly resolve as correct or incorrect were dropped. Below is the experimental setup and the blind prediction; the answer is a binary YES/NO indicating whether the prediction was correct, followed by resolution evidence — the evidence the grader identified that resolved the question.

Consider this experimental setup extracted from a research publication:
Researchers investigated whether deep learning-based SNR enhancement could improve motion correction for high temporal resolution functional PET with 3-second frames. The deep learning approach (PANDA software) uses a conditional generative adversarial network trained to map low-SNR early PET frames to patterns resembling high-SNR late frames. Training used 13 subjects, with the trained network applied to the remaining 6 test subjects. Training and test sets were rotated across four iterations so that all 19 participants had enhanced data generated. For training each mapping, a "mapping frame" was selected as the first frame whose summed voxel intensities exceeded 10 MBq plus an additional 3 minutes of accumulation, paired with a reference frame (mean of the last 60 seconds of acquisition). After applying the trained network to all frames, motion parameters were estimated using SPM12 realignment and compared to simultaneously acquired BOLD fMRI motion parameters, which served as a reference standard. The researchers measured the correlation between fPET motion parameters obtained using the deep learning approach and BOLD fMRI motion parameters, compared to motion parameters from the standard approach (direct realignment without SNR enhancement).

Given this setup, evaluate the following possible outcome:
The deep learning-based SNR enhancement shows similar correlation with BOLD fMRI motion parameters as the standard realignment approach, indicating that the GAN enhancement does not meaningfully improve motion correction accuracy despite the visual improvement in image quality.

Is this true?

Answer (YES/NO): NO